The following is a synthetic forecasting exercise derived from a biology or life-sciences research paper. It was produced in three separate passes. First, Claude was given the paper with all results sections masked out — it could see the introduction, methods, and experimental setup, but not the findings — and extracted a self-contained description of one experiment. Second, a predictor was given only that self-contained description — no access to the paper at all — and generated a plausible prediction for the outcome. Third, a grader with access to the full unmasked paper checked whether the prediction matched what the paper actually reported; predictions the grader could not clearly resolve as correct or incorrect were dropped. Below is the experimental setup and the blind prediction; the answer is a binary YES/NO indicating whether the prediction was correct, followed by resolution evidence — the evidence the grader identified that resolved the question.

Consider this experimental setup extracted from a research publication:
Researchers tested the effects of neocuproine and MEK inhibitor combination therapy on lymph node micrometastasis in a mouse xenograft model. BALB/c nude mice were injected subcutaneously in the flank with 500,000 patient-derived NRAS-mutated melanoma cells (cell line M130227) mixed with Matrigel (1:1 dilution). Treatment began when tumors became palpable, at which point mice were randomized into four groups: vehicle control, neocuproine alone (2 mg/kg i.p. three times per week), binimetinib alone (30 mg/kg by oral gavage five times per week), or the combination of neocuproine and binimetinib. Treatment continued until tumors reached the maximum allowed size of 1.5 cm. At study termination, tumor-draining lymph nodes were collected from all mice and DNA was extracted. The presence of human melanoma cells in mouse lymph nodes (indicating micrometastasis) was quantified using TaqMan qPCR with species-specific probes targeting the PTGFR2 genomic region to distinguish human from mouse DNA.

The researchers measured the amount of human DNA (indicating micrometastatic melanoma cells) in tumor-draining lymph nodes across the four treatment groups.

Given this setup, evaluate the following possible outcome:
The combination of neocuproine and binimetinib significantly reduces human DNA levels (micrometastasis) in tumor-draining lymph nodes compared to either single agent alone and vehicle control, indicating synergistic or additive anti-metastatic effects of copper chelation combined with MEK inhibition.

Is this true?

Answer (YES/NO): NO